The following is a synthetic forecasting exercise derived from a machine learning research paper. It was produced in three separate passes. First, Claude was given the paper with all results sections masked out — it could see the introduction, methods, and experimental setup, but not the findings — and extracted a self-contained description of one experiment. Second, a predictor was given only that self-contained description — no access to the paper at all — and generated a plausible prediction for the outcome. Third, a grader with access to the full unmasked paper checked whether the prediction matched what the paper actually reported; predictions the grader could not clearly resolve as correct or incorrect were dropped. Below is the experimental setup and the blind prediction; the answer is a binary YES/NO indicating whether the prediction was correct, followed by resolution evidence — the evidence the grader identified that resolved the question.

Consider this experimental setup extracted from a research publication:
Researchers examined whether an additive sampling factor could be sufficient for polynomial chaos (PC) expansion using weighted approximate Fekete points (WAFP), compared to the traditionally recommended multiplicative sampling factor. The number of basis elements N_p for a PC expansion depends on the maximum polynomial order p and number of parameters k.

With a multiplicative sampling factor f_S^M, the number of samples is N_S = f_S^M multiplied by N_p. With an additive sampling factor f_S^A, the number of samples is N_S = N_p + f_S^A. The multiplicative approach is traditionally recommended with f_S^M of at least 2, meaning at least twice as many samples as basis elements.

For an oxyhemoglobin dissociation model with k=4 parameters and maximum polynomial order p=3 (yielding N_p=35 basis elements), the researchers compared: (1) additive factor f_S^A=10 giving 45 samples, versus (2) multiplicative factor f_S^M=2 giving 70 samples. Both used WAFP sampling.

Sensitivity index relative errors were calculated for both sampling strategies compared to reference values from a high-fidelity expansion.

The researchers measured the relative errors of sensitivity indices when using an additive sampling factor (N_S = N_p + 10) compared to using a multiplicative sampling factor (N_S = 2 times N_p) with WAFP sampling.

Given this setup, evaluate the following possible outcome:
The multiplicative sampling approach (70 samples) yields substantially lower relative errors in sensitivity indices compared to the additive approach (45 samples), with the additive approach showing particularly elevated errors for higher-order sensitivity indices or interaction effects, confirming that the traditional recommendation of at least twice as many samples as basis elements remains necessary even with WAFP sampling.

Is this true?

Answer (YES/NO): NO